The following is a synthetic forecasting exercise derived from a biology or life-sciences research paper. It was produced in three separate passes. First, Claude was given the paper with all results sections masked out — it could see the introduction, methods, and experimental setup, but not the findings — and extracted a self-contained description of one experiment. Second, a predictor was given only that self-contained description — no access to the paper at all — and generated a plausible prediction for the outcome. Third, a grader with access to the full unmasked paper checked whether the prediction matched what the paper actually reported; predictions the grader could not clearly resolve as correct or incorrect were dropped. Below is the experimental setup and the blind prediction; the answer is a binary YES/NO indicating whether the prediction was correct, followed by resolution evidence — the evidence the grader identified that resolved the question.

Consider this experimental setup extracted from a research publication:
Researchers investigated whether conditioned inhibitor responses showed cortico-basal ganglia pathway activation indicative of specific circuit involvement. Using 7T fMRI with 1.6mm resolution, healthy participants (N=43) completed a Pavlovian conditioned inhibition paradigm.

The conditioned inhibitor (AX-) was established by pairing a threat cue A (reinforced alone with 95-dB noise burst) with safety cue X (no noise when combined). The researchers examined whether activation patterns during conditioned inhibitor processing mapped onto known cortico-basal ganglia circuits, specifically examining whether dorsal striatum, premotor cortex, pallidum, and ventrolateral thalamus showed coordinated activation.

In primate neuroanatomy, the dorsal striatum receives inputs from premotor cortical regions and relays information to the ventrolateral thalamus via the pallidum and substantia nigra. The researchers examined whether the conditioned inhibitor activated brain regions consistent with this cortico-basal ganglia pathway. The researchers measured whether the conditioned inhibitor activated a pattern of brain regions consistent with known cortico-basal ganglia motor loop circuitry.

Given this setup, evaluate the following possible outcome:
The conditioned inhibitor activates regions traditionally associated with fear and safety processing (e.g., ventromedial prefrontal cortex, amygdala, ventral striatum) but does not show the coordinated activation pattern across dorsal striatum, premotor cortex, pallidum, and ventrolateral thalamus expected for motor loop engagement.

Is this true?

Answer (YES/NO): NO